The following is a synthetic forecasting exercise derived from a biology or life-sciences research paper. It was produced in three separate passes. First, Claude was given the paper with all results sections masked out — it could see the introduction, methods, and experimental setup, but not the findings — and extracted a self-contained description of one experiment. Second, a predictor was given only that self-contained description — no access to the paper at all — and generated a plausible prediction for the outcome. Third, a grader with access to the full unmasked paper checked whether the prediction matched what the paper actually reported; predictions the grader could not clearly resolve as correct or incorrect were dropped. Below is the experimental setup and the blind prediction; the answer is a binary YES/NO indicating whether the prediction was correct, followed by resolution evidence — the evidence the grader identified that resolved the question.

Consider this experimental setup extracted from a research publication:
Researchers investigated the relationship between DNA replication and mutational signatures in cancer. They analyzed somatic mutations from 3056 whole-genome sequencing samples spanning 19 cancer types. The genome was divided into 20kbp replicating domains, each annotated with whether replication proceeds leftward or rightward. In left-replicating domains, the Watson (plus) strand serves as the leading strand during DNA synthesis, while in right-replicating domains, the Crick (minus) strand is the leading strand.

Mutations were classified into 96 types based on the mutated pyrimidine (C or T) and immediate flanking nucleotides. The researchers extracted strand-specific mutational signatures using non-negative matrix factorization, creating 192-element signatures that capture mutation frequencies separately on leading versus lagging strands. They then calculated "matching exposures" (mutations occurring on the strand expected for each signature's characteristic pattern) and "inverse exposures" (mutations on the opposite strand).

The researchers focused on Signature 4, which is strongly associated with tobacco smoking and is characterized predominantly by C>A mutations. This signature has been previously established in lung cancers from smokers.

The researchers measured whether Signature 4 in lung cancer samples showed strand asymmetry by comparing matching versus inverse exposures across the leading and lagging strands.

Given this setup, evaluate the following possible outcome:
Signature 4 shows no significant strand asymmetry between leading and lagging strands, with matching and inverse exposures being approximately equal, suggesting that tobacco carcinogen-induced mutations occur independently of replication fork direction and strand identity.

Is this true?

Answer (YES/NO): NO